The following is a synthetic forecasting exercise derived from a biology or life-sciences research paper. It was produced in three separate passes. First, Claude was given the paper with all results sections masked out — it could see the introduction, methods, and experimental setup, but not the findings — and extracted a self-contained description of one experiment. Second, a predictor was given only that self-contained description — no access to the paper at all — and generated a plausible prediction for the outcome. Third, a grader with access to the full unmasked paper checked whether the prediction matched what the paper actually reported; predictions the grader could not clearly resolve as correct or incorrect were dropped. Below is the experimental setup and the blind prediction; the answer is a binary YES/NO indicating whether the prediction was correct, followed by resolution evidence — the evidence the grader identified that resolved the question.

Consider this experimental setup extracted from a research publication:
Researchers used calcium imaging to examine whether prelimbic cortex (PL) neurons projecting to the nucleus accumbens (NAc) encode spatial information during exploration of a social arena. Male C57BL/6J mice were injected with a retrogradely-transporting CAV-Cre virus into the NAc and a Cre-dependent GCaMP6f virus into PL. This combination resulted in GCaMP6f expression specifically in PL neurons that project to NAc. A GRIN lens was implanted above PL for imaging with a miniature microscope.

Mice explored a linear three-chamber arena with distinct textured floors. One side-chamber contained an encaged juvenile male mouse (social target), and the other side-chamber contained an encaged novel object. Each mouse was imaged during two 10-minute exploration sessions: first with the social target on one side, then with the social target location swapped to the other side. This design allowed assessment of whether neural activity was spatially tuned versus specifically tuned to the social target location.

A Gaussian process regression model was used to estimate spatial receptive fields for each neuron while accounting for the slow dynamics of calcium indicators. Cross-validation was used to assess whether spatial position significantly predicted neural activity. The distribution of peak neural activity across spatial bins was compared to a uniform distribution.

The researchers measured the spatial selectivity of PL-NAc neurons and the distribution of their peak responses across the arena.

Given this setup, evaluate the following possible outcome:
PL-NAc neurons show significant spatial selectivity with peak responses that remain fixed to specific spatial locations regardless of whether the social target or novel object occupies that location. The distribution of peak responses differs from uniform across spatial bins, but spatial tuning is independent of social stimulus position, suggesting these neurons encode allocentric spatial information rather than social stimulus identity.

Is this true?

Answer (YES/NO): NO